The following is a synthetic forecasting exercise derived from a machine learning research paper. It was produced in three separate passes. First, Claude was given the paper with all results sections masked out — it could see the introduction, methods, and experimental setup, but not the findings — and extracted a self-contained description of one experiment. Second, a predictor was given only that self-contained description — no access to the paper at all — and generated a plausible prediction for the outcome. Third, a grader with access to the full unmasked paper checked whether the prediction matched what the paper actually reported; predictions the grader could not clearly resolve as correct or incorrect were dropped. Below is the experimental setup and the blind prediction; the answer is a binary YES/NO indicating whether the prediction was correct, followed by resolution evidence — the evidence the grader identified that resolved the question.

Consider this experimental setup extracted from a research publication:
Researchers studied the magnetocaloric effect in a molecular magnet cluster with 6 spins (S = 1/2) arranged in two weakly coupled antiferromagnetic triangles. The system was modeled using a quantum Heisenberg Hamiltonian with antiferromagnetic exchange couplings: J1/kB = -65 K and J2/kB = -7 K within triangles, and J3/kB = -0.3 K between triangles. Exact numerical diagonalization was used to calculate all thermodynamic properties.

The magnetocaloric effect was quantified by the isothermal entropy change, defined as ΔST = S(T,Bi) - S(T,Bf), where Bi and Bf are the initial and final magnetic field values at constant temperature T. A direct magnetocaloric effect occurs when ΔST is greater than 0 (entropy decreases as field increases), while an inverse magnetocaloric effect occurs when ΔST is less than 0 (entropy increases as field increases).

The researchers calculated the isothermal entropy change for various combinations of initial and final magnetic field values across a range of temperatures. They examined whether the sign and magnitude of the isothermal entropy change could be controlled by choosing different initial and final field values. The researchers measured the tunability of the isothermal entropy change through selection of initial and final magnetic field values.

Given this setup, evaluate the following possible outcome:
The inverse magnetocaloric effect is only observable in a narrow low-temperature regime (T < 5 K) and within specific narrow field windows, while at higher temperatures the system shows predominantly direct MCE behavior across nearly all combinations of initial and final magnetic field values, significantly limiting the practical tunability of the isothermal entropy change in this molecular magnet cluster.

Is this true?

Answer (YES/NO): NO